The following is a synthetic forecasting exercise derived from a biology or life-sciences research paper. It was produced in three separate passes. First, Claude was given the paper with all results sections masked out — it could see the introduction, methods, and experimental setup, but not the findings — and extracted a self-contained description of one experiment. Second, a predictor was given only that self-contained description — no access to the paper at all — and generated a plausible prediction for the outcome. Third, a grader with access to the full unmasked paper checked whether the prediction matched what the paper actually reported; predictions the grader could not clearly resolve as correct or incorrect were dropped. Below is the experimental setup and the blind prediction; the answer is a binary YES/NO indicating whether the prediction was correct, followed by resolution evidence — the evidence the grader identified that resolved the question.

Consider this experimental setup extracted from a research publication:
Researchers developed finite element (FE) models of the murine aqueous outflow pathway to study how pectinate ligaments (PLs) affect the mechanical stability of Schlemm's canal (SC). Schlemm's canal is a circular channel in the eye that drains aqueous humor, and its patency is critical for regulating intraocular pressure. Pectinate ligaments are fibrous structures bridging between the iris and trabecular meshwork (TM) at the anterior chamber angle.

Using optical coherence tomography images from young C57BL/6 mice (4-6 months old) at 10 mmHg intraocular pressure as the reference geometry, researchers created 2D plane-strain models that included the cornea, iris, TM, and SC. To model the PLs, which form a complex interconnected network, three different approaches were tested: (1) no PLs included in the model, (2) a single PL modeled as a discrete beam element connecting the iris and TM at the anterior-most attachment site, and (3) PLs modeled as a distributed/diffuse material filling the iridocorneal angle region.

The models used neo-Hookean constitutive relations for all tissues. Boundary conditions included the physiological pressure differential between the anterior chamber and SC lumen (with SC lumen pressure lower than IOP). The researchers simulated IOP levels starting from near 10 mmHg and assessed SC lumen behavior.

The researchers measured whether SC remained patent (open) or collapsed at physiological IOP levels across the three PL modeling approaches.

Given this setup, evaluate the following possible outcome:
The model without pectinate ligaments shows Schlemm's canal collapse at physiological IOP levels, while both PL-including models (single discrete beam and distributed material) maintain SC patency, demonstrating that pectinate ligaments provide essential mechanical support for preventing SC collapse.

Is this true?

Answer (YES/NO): NO